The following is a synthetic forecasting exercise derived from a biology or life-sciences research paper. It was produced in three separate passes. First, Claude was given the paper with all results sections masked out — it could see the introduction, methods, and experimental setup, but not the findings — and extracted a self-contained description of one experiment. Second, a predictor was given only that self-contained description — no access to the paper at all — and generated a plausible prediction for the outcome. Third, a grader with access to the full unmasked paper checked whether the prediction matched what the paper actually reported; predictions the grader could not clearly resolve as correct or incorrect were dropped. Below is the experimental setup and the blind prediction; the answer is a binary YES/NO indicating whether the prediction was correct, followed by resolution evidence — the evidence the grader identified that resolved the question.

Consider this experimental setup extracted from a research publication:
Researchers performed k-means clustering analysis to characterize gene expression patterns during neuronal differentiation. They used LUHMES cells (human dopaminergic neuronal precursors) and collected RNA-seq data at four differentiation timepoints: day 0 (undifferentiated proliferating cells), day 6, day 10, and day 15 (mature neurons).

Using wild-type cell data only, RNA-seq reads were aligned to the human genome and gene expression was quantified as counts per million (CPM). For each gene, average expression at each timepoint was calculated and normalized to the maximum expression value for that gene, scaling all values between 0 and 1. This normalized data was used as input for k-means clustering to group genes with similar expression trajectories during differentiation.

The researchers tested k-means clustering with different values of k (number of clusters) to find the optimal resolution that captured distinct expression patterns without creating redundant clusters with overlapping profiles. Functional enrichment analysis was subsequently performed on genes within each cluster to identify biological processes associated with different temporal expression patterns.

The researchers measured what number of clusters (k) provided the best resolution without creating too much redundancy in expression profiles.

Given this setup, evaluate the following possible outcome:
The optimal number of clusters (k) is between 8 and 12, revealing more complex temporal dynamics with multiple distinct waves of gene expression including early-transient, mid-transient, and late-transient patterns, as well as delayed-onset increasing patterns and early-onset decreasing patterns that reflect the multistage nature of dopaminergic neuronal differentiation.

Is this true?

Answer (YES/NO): NO